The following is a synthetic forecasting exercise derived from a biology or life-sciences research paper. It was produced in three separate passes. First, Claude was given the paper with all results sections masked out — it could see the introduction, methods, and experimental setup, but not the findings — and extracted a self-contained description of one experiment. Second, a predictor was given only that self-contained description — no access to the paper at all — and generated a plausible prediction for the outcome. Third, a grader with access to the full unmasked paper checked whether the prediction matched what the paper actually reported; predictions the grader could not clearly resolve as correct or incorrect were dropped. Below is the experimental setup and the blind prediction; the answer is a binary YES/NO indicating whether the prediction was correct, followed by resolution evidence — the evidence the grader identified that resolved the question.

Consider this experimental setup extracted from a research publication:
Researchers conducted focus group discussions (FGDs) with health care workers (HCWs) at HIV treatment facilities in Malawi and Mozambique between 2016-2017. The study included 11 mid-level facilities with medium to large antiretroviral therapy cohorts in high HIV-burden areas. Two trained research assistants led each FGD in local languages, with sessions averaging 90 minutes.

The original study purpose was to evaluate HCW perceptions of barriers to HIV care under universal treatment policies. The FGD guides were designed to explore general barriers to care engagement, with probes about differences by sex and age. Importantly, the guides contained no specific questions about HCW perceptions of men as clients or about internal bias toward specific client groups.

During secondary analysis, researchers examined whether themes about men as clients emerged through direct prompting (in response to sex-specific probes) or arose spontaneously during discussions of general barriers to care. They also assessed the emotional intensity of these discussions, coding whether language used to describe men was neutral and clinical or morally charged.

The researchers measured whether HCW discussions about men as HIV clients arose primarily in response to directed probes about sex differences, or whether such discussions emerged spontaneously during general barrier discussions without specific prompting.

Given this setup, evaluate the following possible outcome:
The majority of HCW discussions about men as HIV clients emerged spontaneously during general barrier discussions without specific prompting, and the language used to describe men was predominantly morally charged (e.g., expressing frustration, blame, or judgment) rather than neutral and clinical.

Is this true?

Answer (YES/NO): YES